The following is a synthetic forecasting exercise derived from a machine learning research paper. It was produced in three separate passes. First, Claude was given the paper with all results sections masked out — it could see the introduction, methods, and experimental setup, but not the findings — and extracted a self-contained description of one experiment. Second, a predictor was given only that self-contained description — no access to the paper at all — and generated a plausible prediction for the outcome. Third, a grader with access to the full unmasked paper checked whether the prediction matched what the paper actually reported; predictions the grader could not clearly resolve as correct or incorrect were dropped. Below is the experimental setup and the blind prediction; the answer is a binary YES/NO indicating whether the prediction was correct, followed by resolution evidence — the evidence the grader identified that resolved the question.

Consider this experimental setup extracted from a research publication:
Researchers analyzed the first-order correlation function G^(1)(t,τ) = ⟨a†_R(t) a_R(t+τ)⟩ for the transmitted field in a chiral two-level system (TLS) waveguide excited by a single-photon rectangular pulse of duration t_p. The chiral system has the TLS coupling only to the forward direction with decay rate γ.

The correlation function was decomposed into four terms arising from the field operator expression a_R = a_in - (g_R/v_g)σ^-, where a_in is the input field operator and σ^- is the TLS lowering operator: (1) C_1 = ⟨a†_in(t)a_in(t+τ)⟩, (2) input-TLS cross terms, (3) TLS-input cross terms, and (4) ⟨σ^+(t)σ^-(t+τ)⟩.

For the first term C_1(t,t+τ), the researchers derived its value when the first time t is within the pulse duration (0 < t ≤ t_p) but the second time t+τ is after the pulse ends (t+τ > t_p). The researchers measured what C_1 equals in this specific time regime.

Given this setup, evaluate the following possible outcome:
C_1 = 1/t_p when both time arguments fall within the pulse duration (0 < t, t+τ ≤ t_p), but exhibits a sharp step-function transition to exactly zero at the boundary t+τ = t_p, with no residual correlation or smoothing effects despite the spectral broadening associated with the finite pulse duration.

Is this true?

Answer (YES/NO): YES